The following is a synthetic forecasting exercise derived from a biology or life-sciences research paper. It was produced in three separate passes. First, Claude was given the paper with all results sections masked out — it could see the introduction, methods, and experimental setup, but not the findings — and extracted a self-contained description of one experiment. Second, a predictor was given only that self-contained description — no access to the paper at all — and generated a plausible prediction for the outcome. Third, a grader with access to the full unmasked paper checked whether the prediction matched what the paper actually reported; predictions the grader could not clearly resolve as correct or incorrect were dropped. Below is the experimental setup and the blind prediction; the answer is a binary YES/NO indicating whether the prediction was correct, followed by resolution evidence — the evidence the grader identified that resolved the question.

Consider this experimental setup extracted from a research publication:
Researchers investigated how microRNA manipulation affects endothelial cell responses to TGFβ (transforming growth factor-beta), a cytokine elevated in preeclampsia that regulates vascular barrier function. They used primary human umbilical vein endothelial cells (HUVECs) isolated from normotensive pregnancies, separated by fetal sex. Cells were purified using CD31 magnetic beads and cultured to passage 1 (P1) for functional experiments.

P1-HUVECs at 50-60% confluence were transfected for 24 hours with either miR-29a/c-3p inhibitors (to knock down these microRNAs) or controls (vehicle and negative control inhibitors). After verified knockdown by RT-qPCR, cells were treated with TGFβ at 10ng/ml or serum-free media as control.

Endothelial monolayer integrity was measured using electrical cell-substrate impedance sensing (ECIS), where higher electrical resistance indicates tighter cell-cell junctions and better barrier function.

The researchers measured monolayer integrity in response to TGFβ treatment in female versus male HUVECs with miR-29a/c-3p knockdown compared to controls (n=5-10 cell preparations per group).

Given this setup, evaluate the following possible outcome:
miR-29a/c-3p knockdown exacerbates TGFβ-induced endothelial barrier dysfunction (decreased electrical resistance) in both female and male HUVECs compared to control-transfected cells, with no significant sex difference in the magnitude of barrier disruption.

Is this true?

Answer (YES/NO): NO